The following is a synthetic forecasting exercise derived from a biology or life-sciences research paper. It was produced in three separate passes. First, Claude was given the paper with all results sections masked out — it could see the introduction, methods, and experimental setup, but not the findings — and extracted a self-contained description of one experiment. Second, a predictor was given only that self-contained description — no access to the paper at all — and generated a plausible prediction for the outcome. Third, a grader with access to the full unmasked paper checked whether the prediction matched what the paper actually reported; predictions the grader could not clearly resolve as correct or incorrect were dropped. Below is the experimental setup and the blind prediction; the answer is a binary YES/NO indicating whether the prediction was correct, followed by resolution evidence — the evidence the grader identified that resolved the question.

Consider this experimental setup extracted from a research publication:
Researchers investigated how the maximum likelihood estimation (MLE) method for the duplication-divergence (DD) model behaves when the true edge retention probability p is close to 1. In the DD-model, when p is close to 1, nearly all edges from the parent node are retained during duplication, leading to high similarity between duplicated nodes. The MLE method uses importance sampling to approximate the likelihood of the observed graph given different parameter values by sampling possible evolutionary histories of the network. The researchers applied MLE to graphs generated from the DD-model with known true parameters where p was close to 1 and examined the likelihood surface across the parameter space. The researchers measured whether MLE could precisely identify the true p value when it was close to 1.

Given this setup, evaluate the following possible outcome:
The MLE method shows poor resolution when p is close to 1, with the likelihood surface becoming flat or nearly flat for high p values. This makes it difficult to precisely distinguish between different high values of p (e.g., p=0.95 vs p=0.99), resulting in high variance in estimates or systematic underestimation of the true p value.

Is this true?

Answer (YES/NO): YES